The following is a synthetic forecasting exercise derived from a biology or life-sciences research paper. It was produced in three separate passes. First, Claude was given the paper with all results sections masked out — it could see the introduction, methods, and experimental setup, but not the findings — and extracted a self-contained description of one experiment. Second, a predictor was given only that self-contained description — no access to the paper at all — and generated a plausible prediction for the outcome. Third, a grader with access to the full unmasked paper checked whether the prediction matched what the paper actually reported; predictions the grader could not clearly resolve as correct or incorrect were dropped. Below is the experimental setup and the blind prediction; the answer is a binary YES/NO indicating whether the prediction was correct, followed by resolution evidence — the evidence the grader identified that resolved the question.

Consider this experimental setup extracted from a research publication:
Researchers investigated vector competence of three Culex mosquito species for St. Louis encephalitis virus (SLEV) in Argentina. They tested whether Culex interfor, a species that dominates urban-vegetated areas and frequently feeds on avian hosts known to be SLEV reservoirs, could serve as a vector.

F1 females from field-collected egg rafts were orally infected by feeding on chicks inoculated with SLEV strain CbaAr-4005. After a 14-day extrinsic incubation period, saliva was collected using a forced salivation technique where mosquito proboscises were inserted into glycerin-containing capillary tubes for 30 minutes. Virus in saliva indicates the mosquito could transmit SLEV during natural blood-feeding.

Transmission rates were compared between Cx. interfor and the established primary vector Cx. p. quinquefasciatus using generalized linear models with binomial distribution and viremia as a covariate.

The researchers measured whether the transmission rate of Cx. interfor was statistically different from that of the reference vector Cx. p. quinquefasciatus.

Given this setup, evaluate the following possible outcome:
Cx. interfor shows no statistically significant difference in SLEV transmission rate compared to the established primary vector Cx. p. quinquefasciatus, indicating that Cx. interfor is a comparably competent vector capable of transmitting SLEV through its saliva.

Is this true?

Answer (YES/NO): YES